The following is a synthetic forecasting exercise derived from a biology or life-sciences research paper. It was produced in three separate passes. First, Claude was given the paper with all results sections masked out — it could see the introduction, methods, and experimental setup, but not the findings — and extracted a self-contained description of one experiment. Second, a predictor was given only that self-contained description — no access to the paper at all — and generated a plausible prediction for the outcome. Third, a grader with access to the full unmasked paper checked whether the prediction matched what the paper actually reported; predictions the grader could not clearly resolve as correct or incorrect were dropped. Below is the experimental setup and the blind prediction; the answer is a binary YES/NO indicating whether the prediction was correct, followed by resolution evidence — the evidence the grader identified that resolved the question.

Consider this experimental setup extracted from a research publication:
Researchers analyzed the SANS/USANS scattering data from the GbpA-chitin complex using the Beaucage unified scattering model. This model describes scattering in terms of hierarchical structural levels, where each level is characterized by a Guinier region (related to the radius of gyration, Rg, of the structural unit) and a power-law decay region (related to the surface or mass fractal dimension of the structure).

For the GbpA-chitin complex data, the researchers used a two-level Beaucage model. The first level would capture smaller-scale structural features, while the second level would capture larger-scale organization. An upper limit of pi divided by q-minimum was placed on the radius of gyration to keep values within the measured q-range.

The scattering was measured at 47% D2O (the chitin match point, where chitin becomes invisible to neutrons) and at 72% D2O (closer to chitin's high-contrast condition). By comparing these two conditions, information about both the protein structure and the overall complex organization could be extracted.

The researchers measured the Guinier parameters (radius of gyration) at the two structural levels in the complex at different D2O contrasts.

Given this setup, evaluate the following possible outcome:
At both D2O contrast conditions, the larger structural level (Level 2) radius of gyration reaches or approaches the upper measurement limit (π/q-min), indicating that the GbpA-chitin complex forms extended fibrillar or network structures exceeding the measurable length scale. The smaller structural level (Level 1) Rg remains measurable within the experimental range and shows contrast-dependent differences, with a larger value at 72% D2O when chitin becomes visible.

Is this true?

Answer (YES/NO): NO